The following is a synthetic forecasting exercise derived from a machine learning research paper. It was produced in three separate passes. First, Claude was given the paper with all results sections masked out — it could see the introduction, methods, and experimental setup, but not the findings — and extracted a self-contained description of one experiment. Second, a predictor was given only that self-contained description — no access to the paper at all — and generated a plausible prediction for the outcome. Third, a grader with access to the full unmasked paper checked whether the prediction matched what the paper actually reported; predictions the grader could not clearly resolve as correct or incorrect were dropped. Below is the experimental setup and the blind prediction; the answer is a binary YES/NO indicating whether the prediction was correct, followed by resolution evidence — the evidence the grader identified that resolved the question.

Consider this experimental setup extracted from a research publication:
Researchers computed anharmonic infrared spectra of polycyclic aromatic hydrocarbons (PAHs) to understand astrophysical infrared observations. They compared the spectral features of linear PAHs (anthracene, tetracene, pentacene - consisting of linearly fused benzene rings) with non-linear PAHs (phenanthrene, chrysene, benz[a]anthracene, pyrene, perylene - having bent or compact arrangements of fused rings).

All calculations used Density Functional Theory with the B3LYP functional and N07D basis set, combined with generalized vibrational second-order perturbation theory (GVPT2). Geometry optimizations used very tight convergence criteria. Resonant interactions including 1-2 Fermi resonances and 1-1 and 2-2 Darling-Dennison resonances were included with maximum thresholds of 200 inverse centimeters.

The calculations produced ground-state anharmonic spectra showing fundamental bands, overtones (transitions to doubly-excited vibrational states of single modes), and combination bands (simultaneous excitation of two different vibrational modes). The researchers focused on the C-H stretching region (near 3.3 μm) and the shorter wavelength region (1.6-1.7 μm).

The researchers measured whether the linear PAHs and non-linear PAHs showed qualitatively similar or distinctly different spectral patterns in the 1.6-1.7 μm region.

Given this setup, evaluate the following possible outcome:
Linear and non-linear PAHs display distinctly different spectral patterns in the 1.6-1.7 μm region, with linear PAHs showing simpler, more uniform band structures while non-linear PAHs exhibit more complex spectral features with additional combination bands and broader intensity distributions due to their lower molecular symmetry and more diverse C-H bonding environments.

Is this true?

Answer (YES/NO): NO